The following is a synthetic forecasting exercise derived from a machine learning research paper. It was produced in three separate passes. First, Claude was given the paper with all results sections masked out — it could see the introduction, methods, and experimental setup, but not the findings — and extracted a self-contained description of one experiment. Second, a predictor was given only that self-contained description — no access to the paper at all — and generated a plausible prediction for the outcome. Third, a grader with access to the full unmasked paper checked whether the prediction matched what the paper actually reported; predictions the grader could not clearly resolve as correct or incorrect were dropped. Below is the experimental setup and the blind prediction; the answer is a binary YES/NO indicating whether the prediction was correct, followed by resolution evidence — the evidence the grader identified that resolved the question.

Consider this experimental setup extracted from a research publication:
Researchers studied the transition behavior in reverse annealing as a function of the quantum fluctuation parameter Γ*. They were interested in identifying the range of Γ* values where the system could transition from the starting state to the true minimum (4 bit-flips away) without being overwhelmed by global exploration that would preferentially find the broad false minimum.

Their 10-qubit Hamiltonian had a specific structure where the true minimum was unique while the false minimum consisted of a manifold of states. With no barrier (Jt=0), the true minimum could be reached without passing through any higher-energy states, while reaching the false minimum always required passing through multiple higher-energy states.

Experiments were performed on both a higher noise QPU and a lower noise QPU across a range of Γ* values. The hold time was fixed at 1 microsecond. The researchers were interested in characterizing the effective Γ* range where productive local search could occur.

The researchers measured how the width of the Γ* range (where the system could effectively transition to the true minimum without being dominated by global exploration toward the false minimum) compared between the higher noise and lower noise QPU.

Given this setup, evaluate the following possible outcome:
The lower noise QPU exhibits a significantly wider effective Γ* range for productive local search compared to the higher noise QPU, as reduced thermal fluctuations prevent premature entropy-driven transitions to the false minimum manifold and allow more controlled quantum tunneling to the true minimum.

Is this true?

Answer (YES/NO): NO